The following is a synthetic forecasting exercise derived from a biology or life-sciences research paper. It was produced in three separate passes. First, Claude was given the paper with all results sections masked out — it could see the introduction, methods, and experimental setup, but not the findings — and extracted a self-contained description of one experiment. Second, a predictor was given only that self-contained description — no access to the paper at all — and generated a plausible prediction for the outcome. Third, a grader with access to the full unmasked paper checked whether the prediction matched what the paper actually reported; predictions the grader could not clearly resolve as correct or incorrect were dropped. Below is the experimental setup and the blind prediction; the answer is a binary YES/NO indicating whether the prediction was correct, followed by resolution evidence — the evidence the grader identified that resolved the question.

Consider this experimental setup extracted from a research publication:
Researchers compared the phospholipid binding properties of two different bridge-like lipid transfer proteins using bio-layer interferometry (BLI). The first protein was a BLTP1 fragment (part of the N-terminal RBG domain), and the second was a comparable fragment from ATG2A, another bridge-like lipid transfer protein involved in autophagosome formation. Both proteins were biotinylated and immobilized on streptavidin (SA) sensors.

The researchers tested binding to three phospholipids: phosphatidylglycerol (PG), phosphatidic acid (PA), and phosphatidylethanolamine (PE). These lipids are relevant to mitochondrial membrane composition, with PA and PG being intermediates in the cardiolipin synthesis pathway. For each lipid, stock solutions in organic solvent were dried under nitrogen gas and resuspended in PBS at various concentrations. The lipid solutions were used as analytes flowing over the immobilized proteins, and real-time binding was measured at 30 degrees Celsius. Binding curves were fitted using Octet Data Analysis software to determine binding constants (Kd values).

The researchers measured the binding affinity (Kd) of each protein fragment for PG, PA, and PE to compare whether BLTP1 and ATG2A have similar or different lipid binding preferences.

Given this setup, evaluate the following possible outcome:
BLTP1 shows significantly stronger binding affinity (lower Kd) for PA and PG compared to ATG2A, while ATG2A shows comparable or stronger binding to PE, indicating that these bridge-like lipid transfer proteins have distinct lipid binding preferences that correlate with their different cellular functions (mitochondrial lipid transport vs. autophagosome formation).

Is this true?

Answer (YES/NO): NO